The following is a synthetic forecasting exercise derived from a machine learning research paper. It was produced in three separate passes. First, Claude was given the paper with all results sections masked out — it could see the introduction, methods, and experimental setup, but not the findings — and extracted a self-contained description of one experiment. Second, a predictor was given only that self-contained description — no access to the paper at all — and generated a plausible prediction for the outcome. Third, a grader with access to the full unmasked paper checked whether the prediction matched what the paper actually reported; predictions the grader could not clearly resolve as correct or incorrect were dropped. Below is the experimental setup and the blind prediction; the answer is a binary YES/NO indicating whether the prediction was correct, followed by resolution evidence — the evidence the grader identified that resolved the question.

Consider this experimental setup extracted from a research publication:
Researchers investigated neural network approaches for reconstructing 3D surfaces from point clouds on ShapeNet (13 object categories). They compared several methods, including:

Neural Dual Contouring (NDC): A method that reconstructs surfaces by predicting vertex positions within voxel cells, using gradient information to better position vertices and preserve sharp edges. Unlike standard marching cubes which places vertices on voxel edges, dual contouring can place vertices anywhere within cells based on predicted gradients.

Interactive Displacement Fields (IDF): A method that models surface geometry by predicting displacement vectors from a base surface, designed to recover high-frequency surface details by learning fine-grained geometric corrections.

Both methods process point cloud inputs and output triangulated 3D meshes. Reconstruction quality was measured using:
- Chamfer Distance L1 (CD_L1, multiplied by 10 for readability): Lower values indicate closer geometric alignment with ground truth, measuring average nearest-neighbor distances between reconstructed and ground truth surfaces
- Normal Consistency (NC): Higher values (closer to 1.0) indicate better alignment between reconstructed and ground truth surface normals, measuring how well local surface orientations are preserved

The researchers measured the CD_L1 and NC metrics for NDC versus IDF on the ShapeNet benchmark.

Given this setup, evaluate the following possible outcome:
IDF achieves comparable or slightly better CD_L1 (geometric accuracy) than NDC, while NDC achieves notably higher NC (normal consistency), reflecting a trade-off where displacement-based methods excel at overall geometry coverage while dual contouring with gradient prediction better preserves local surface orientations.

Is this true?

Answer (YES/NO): NO